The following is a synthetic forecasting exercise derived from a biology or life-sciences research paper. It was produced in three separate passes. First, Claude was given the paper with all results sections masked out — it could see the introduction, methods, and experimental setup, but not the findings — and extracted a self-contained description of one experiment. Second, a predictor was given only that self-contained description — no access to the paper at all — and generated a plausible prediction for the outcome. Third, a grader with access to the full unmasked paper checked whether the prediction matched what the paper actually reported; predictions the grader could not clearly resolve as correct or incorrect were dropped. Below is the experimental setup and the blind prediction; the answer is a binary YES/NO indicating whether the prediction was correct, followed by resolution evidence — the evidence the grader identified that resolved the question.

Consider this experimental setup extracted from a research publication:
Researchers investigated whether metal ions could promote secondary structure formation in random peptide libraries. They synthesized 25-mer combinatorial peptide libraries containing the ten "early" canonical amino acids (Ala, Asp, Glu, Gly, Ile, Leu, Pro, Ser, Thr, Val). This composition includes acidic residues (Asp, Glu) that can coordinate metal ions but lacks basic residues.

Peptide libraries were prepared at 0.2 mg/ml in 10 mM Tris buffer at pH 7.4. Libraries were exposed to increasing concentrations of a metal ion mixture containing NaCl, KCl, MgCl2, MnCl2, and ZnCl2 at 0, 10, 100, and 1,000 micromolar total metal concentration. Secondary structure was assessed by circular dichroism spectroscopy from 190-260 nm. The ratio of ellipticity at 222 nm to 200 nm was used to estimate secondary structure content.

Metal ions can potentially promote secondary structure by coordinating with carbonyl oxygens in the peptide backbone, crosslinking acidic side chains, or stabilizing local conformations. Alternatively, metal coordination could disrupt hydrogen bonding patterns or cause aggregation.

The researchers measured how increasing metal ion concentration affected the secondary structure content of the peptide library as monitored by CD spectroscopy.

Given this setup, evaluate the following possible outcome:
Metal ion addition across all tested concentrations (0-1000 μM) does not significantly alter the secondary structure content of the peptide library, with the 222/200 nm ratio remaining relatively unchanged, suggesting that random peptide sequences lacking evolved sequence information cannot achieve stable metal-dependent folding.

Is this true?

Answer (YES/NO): NO